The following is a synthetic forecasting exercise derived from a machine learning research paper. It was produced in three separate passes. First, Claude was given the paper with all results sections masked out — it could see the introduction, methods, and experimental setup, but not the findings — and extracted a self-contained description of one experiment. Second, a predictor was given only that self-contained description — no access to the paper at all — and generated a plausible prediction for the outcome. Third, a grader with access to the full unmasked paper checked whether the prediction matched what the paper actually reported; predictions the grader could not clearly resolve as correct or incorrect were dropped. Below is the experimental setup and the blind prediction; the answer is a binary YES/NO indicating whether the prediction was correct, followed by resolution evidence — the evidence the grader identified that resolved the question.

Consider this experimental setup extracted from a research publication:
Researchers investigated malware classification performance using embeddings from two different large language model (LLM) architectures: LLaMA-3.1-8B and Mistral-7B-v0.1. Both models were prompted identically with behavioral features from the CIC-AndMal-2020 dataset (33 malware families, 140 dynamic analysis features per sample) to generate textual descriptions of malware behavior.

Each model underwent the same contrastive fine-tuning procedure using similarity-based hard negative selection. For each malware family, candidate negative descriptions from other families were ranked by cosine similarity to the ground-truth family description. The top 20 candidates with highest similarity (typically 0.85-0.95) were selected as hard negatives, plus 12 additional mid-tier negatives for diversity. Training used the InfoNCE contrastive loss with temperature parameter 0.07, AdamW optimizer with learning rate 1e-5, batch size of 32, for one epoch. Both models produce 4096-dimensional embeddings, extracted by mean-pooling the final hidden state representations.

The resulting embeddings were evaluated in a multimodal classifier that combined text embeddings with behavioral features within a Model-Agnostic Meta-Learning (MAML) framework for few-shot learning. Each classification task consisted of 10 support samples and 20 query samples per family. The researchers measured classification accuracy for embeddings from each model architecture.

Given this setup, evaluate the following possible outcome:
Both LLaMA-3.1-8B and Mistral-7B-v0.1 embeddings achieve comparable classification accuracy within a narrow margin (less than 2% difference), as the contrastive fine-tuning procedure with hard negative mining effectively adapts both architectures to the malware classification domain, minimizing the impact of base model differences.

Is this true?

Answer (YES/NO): NO